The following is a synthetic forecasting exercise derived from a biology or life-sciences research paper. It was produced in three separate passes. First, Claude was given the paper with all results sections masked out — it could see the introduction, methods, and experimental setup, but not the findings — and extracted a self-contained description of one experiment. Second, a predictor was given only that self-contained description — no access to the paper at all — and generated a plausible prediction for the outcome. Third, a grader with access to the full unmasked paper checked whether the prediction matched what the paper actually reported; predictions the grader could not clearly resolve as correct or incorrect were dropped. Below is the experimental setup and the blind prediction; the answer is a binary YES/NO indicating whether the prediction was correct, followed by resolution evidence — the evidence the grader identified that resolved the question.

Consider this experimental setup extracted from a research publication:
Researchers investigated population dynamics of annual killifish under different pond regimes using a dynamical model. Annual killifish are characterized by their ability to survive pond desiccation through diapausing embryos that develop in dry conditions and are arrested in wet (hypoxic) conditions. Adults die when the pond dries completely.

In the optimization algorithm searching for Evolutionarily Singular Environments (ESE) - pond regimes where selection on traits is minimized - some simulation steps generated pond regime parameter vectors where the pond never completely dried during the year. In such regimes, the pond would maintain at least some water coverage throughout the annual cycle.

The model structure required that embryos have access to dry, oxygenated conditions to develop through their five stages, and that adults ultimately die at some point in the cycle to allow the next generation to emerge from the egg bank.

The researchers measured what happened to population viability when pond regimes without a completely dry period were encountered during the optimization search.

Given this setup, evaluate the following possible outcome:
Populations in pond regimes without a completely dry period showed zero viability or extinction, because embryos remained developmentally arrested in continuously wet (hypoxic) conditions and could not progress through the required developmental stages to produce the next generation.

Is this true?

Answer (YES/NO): YES